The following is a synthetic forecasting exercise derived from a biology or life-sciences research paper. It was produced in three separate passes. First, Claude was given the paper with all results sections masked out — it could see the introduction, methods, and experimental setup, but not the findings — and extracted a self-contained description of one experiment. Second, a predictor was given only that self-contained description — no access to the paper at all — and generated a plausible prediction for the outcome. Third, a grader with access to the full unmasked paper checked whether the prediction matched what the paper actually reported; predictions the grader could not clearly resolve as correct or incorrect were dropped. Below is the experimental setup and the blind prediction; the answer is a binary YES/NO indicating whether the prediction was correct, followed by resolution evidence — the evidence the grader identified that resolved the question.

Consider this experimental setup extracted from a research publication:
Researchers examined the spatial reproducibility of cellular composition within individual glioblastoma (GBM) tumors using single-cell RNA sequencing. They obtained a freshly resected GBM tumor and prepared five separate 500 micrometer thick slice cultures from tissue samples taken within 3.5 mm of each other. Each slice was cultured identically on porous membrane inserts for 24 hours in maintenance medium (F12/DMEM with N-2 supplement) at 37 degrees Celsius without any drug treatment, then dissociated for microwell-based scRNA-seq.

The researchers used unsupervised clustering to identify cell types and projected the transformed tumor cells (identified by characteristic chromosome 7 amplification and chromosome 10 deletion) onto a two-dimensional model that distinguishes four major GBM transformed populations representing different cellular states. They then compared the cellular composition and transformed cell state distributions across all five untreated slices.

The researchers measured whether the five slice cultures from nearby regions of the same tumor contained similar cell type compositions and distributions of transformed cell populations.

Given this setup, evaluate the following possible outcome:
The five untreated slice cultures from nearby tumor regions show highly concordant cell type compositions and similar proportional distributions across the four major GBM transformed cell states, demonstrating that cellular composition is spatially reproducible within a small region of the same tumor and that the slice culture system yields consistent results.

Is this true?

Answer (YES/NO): YES